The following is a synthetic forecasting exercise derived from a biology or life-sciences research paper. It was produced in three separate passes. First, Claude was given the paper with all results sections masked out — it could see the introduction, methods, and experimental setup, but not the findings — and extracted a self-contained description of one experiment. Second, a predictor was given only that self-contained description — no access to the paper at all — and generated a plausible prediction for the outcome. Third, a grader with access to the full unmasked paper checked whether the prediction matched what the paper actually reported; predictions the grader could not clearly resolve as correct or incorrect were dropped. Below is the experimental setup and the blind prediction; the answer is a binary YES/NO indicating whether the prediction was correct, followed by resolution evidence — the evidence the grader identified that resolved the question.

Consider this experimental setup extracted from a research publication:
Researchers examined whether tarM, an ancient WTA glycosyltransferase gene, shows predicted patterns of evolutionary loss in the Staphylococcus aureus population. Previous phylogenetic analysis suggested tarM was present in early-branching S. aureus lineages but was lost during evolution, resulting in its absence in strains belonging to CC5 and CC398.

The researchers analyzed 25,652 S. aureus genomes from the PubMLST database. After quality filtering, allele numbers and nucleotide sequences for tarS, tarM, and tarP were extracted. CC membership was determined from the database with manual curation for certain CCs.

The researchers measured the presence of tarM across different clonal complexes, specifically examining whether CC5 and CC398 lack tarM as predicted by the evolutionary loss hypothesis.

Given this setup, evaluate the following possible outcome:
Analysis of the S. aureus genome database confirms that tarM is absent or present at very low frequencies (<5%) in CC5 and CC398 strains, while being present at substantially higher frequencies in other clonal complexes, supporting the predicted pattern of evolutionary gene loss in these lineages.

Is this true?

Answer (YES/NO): YES